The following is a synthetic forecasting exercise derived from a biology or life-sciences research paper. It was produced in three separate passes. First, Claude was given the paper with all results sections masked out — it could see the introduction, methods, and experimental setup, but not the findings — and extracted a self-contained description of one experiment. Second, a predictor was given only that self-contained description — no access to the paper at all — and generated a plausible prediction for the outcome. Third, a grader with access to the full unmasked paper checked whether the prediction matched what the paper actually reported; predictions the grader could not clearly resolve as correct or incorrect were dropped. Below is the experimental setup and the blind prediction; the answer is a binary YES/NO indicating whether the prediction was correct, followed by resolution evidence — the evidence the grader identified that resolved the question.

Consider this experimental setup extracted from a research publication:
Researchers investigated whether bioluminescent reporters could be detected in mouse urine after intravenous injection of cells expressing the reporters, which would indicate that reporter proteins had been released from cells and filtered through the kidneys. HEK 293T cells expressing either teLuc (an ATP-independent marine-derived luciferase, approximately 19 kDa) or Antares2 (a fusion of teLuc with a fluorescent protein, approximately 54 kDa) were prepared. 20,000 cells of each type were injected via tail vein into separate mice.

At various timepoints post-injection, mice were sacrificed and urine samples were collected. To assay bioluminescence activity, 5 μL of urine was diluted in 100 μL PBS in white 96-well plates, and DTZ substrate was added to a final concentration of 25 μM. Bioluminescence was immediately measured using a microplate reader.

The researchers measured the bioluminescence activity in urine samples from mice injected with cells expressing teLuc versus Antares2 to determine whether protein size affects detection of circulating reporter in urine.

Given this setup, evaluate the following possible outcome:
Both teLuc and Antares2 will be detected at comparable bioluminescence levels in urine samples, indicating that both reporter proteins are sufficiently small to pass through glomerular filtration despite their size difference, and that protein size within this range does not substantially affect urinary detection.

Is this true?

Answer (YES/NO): NO